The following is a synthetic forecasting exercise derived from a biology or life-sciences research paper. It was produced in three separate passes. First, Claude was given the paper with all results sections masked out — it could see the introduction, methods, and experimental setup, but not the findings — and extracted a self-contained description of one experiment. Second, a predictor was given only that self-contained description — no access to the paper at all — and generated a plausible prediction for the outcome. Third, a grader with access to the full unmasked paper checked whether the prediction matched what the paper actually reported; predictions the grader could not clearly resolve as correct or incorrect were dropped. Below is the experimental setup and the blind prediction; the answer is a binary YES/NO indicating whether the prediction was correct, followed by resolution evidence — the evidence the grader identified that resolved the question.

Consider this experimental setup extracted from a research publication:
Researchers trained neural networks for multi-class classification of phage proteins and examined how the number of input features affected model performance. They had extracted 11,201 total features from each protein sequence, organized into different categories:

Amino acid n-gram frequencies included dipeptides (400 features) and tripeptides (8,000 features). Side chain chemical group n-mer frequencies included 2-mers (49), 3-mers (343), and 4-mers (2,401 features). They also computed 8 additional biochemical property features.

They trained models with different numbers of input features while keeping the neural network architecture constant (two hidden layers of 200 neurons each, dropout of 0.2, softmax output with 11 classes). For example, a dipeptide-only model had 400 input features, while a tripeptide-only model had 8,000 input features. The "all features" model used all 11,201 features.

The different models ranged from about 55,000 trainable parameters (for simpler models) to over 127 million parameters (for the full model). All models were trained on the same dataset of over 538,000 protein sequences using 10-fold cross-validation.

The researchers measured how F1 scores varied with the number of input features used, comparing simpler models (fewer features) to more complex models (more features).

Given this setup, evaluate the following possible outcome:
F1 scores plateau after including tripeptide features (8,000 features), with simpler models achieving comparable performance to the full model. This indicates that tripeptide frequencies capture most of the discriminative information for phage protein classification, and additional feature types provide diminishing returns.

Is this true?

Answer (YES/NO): YES